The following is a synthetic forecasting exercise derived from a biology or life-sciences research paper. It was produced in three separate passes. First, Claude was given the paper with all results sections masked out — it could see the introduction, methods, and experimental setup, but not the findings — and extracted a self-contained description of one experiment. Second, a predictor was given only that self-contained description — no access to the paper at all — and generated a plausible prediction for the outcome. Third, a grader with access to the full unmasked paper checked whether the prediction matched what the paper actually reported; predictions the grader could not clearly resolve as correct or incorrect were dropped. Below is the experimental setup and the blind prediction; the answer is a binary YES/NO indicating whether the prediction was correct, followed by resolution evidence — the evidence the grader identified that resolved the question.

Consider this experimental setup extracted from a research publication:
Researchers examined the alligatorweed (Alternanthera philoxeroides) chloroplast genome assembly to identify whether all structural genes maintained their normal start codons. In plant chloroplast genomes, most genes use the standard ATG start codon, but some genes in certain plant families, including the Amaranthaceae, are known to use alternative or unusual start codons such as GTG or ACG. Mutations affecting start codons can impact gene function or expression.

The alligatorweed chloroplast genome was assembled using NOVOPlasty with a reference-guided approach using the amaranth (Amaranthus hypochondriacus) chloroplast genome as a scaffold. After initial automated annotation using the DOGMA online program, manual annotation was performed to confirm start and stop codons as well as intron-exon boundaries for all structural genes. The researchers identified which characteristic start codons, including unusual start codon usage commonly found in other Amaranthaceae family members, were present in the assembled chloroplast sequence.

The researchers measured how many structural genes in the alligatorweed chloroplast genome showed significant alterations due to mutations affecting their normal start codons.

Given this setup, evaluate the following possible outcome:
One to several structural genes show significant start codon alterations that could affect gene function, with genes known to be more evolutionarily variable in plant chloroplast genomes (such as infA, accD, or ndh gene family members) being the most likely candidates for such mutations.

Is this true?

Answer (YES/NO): NO